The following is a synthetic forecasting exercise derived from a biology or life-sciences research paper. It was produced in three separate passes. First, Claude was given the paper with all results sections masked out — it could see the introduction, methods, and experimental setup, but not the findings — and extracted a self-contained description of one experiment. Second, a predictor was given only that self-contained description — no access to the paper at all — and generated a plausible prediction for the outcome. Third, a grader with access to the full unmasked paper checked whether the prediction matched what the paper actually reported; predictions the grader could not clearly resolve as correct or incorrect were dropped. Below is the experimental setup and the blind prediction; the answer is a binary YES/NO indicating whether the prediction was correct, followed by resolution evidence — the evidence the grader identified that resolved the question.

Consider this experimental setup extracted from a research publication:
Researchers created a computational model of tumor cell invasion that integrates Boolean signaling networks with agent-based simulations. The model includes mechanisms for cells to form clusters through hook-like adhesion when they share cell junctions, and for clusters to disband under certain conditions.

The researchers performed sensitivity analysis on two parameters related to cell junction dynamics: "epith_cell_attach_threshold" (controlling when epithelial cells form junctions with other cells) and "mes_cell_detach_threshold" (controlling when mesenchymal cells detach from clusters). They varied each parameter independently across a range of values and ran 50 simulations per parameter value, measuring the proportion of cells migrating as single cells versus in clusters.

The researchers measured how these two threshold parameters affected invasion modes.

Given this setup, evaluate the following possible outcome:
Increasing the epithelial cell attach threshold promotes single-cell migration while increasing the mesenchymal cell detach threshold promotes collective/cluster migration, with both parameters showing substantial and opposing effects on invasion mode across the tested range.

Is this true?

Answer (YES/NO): NO